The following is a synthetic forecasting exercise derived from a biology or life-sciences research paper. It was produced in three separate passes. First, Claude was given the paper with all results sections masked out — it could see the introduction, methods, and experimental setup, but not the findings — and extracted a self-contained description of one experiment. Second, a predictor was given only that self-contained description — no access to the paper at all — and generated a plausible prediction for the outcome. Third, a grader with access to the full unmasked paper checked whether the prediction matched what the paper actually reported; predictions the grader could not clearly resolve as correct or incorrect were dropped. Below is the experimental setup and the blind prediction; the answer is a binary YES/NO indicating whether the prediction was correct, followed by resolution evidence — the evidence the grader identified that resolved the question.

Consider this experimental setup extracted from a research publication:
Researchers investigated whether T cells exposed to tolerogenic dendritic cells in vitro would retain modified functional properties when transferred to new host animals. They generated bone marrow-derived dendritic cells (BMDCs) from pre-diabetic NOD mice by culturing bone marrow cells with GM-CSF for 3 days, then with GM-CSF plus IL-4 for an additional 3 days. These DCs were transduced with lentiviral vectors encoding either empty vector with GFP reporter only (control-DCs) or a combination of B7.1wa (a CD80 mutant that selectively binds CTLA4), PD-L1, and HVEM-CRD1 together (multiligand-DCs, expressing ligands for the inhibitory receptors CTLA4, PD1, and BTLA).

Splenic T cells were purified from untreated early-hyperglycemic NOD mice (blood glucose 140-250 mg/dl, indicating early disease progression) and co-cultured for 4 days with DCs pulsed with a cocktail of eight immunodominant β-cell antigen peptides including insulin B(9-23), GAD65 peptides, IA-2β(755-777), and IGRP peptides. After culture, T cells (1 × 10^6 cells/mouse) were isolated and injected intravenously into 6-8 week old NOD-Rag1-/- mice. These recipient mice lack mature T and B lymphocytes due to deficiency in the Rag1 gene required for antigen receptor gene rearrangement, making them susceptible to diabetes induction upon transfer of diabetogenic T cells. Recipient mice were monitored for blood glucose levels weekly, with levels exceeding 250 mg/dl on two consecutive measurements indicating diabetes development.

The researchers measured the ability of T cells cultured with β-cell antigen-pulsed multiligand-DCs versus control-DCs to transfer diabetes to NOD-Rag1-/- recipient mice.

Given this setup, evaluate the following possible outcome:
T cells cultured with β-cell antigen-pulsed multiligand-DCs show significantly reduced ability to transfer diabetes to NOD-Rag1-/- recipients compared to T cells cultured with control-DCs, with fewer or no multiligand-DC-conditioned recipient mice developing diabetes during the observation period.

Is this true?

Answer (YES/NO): YES